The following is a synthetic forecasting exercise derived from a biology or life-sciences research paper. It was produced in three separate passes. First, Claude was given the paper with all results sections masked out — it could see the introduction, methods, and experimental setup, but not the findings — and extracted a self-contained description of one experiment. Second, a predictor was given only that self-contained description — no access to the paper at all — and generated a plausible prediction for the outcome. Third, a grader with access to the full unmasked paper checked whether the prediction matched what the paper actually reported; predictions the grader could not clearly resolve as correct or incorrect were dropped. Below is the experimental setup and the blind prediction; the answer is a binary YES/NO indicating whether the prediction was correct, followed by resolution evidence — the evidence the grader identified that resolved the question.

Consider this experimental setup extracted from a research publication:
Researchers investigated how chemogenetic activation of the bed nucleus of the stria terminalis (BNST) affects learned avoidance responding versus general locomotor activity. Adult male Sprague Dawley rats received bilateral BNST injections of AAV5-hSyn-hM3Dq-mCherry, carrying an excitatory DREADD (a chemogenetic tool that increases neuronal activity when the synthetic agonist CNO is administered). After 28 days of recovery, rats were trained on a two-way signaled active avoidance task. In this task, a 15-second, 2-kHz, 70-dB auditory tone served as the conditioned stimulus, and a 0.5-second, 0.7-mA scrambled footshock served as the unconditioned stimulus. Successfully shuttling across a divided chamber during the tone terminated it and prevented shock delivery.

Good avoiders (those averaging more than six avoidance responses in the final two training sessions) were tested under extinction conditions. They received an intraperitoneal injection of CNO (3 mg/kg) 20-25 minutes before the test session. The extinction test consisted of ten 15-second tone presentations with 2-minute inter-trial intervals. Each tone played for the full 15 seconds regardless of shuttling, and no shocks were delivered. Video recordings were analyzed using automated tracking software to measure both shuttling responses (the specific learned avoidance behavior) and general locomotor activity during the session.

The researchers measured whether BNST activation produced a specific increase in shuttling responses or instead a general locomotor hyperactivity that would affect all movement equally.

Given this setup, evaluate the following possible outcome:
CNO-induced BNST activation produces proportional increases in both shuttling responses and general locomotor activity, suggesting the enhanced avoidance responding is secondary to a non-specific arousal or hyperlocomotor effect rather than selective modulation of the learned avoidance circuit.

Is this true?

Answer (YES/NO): NO